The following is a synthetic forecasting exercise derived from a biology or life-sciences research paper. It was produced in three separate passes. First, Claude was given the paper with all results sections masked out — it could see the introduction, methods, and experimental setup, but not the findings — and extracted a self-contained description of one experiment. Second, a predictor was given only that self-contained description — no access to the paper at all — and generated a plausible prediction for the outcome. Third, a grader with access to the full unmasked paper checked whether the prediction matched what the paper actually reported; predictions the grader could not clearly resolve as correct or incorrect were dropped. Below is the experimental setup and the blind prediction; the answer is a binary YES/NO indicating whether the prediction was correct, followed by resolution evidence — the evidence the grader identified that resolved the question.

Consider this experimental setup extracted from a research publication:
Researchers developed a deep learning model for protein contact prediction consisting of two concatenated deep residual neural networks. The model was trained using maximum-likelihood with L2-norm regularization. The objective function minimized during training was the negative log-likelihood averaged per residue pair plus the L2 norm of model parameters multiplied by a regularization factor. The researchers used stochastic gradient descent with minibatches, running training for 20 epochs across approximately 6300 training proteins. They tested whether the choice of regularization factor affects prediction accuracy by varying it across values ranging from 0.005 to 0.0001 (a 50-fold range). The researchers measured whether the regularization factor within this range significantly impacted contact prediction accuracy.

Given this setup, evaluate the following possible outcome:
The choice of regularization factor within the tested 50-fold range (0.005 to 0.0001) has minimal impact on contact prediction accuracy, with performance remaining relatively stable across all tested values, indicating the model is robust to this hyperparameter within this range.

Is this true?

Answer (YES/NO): YES